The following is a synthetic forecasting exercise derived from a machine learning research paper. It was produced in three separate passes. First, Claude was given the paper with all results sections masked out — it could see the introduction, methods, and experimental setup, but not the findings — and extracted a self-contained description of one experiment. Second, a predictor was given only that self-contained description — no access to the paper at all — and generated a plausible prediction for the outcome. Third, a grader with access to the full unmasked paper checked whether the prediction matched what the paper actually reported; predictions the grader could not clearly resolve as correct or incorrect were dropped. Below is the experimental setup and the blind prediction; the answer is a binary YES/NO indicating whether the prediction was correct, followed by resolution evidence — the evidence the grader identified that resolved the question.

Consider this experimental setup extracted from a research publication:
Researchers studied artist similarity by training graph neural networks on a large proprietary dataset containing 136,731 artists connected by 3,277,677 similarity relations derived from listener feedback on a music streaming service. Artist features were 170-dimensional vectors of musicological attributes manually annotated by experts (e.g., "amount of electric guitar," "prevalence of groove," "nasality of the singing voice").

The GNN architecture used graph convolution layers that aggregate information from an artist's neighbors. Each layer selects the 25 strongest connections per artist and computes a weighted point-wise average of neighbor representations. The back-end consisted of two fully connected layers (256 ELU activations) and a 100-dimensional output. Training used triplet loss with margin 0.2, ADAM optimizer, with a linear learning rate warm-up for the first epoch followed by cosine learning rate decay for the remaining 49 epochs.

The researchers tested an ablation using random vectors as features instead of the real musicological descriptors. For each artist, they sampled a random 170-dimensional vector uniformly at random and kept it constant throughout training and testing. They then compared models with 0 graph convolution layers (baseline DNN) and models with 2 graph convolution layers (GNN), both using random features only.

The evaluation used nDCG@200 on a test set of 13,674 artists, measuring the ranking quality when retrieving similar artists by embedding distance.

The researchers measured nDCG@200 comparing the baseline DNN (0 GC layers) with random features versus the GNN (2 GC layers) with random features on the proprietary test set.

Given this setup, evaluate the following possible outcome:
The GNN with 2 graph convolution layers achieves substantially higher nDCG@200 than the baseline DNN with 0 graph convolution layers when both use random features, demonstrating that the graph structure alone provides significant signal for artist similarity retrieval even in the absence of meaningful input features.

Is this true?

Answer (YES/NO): YES